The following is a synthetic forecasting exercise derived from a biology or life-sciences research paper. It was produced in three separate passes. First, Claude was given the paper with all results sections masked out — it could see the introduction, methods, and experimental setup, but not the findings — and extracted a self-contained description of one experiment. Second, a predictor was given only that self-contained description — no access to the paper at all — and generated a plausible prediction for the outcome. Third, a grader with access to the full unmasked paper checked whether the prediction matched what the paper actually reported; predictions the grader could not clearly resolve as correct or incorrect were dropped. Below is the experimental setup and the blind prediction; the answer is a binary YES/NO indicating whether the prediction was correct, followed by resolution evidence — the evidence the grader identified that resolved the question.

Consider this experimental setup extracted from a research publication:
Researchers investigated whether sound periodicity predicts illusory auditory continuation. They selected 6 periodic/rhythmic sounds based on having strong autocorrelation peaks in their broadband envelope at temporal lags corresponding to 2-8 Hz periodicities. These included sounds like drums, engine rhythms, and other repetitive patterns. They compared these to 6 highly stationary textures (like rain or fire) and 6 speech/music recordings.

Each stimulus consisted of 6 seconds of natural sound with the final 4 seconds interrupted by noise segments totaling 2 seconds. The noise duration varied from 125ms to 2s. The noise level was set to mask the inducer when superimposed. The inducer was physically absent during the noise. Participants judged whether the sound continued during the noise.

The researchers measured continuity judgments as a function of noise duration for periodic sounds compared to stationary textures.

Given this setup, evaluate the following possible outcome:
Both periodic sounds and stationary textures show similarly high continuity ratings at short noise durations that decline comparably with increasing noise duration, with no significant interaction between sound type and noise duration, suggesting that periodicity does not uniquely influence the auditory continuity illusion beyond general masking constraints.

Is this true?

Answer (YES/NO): NO